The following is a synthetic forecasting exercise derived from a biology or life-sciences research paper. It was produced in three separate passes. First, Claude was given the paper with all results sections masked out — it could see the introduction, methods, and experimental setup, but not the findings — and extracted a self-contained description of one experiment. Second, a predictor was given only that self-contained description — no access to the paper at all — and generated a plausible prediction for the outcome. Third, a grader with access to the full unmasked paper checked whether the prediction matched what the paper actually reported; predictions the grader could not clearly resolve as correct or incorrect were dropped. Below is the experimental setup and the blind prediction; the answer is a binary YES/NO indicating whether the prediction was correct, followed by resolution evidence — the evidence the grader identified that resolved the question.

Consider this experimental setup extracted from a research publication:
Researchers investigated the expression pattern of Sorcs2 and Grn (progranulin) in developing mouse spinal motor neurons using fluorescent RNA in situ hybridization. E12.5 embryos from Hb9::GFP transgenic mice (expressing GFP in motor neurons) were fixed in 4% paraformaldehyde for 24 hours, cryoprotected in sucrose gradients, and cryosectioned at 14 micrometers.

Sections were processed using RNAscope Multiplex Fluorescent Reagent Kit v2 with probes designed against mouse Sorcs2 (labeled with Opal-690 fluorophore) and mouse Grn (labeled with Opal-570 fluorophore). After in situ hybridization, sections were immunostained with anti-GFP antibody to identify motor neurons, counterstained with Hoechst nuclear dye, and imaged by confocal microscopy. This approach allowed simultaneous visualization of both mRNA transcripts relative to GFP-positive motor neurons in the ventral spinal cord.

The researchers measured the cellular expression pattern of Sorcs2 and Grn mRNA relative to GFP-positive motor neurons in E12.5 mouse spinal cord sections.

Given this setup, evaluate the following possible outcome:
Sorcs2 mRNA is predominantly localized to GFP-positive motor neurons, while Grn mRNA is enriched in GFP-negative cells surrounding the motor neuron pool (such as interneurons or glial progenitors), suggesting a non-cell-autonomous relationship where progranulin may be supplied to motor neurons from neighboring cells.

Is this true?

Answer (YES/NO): NO